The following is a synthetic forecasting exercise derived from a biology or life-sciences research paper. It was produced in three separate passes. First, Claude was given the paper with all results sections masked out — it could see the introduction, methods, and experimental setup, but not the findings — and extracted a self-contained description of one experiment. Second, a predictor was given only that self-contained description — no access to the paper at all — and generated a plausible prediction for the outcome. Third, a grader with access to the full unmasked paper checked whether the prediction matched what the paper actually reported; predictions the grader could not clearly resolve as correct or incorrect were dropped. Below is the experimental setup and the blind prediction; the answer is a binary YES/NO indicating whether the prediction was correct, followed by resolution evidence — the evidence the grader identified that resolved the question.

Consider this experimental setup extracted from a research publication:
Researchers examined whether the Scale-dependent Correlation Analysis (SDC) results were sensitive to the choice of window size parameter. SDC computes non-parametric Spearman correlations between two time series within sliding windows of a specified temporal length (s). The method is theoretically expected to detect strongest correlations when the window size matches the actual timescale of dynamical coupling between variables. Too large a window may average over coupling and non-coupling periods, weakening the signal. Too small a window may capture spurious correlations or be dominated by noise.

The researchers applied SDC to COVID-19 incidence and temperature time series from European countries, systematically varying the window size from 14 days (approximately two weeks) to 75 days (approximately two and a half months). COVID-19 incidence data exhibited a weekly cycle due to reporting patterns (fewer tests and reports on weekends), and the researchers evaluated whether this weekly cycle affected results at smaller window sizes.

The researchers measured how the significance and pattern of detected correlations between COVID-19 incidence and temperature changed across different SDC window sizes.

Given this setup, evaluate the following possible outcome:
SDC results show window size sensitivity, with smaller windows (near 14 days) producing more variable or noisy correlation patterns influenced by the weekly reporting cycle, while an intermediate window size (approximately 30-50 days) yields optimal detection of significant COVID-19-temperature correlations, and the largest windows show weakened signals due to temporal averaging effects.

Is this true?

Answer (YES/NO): NO